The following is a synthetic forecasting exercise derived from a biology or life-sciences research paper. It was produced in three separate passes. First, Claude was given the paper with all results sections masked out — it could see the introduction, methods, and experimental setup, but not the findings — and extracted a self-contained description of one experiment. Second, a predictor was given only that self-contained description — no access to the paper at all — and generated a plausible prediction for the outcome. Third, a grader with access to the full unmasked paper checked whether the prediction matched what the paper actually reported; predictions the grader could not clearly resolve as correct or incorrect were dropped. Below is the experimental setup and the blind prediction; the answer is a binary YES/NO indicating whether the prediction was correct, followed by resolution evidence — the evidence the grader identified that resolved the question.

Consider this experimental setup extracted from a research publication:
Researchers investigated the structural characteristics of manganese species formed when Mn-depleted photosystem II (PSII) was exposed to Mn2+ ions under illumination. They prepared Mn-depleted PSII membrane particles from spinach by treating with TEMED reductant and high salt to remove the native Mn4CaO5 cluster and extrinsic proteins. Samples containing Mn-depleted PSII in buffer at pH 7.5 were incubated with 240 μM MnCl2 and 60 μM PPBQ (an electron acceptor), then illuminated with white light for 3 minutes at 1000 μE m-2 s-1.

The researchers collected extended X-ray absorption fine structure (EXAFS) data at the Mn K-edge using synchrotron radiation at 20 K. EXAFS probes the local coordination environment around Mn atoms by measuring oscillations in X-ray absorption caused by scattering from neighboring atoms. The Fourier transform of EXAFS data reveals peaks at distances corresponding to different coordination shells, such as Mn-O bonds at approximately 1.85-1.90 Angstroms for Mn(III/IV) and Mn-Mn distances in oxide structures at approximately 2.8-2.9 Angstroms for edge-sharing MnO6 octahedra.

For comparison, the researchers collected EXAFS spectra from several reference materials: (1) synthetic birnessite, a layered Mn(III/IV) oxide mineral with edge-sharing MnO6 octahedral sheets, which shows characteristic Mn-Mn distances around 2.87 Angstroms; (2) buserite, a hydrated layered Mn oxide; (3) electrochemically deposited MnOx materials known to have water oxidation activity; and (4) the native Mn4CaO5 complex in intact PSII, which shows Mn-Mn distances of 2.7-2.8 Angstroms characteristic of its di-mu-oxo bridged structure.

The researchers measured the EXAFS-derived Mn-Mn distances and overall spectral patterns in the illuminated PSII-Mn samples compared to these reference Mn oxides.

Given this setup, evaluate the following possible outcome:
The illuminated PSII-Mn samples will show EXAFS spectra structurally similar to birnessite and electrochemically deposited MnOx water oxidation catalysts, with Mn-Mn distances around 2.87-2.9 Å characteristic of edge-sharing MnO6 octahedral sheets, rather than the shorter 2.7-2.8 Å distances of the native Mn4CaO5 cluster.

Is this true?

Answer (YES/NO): YES